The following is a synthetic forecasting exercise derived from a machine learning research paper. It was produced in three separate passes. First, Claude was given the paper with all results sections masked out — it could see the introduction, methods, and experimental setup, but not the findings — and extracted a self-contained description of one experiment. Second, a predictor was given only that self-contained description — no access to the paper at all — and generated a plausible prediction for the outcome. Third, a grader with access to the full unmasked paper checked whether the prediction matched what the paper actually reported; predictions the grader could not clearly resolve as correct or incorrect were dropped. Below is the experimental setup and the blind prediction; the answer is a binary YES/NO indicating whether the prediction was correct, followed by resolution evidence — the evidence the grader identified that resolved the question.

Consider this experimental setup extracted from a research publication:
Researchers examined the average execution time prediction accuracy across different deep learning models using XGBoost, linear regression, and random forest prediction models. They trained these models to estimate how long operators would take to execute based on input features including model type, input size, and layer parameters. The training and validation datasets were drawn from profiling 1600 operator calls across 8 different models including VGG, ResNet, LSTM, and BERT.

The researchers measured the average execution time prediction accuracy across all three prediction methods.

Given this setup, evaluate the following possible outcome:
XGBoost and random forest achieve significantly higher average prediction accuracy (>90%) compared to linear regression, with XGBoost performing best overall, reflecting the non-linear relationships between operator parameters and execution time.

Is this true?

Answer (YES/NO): NO